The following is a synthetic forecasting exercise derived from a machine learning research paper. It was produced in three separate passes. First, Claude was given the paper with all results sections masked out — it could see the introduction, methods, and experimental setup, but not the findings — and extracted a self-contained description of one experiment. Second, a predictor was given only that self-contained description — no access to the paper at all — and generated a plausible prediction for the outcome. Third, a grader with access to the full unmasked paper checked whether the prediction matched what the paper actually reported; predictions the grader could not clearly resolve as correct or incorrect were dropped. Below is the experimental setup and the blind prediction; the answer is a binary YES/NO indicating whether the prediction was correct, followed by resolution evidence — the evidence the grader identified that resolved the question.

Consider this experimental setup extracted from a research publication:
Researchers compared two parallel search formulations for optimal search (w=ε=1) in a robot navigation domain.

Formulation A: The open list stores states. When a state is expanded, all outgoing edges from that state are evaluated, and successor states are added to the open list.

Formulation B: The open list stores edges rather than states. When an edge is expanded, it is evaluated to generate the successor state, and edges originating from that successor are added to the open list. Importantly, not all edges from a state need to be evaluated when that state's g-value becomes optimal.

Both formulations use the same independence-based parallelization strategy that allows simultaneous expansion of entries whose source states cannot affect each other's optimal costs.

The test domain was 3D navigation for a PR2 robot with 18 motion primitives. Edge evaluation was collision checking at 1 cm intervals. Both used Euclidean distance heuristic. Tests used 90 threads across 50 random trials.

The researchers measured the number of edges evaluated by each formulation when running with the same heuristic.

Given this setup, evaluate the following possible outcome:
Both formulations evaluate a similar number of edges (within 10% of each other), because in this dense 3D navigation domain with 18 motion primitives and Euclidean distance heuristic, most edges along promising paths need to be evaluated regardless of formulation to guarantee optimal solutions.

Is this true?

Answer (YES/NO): NO